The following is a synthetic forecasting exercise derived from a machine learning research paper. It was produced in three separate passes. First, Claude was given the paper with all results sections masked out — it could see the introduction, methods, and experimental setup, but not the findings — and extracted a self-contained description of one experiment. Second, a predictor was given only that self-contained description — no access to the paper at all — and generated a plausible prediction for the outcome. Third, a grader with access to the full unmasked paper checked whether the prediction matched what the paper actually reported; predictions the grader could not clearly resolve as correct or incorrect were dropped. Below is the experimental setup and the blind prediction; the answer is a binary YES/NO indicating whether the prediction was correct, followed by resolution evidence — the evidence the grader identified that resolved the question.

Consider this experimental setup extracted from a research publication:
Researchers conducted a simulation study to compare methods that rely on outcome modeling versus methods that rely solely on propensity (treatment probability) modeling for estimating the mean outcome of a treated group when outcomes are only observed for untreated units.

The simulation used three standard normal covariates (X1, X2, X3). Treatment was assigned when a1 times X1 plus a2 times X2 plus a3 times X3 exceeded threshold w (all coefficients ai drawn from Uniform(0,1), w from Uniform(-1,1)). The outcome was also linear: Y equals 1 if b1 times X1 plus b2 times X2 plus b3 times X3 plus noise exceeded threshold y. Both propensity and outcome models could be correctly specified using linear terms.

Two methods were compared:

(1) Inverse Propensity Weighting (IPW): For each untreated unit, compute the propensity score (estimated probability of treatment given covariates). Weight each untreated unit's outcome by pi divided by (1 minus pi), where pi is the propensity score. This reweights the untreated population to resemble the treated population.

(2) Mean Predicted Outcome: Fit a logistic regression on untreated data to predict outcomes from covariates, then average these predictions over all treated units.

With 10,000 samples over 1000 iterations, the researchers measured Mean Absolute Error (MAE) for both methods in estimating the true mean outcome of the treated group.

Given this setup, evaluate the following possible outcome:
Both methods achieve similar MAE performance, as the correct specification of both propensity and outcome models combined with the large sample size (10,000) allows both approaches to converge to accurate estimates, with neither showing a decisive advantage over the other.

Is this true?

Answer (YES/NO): NO